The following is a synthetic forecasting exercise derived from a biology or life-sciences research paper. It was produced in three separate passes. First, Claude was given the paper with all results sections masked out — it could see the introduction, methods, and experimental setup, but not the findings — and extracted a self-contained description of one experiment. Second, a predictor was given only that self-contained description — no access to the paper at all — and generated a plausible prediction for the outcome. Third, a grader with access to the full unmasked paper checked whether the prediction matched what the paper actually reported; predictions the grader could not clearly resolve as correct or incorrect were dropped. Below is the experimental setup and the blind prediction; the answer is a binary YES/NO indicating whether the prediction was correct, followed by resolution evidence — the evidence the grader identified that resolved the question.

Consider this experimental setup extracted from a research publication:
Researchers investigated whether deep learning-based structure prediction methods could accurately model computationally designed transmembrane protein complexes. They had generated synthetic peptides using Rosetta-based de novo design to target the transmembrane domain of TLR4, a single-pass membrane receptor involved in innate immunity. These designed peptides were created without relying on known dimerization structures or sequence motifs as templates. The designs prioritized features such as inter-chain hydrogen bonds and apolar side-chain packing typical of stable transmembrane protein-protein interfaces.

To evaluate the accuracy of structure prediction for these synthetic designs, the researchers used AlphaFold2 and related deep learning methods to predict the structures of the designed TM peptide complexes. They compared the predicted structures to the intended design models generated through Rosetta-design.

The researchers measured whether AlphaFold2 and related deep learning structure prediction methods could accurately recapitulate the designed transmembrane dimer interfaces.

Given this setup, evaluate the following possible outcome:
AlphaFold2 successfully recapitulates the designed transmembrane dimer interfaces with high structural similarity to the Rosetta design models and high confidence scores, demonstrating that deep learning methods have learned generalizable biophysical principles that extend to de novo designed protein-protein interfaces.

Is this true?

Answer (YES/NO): NO